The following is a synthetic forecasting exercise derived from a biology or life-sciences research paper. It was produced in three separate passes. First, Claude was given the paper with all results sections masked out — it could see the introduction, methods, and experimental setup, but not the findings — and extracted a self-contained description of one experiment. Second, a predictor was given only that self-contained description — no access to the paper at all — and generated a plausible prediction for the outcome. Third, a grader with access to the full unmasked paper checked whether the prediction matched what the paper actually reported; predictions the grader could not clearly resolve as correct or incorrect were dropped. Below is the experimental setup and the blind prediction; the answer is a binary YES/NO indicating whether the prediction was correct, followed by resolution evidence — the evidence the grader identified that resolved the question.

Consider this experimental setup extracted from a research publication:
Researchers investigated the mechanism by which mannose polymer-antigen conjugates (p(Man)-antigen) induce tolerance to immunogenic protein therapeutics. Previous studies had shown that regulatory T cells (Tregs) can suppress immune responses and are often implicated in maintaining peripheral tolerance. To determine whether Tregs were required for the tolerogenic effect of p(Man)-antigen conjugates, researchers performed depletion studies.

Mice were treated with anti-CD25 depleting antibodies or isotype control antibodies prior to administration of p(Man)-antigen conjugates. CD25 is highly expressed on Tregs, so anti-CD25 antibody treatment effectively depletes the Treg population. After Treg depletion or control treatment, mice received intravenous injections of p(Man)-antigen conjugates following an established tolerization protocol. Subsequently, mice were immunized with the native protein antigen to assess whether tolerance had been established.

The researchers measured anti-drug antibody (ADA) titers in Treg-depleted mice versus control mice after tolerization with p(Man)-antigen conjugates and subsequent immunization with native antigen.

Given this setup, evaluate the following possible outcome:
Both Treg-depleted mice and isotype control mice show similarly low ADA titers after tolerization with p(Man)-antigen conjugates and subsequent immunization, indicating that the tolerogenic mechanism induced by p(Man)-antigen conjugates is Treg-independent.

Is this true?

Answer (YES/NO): YES